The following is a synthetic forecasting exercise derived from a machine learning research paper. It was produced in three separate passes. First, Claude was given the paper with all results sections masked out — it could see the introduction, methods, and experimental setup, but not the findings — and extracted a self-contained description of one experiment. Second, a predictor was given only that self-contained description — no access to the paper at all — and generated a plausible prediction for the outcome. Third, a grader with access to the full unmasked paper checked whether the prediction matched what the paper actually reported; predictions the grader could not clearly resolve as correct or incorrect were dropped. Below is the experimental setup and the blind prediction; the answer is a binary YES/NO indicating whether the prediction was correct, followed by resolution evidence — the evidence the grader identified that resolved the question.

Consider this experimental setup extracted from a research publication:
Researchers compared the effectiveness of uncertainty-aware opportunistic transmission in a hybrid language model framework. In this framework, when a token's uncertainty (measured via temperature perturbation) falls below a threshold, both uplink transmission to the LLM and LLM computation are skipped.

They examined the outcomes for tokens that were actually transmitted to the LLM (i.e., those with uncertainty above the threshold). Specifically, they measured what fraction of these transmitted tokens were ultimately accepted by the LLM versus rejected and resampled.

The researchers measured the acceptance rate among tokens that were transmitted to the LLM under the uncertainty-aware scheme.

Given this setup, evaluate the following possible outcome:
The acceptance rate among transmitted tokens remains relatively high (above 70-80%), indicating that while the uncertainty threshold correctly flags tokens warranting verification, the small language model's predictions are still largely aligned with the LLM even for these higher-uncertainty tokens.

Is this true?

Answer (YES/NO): YES